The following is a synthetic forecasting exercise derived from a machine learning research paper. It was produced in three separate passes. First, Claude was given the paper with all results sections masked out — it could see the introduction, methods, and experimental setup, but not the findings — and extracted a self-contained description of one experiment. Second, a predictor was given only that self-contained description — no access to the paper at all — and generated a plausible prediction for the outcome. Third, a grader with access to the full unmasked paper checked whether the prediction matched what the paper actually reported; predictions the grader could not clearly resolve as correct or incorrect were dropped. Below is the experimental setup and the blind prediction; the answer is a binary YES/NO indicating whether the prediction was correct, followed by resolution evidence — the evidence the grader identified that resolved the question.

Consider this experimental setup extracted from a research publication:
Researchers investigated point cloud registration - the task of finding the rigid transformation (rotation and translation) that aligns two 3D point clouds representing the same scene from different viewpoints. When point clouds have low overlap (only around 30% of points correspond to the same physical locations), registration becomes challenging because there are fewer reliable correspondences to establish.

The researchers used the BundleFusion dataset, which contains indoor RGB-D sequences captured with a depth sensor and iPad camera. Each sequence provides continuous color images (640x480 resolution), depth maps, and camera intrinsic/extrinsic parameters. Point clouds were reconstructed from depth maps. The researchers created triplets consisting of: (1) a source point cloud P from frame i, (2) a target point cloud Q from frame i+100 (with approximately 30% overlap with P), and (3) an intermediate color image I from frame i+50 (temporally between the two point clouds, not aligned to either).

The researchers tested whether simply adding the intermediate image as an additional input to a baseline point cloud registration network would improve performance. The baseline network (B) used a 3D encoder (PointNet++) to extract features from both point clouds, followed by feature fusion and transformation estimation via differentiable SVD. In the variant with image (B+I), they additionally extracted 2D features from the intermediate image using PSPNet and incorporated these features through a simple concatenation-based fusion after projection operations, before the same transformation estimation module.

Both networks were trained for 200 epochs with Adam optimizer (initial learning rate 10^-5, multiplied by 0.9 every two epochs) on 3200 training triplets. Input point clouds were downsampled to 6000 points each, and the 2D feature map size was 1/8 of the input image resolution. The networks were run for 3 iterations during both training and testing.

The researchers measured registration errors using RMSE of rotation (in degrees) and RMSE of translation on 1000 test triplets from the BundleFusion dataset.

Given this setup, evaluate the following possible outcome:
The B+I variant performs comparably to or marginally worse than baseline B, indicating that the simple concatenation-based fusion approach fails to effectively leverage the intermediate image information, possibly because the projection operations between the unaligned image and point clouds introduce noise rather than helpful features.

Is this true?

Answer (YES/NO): NO